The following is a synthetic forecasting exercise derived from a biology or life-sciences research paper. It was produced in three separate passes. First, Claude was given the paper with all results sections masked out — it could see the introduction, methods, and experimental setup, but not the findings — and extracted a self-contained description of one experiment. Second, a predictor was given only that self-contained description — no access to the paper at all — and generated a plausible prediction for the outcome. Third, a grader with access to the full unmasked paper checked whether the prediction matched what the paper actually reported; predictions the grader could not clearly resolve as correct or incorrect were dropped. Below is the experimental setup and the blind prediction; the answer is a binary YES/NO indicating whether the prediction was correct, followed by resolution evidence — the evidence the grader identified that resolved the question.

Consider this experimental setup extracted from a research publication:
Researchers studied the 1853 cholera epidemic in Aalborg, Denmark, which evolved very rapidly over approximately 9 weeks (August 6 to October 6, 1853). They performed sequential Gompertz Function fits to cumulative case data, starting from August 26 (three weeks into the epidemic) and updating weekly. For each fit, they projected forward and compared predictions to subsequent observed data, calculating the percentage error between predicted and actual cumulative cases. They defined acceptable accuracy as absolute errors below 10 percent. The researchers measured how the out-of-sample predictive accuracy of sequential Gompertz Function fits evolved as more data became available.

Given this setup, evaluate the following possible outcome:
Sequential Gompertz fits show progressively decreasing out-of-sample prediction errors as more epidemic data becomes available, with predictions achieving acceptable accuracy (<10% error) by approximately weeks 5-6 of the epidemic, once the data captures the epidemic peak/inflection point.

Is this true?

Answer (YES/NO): NO